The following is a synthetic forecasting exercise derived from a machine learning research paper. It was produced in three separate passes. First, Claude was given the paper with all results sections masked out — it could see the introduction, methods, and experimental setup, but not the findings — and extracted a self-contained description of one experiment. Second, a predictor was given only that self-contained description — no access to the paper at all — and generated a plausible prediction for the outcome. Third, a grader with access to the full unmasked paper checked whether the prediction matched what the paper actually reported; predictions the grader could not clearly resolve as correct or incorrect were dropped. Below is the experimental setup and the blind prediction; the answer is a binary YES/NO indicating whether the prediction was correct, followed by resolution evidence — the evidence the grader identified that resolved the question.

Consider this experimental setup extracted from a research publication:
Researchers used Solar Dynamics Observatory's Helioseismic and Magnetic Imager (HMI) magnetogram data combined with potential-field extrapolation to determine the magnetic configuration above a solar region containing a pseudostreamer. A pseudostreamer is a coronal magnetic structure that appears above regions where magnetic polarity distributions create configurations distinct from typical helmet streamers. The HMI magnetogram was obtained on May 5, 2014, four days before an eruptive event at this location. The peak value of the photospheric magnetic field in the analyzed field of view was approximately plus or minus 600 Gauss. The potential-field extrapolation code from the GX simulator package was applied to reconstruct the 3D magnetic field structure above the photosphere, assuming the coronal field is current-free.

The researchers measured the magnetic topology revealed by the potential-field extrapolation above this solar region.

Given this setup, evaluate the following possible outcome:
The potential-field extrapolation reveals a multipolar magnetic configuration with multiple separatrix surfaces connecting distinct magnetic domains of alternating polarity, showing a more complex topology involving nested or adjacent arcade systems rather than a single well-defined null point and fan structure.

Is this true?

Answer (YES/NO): NO